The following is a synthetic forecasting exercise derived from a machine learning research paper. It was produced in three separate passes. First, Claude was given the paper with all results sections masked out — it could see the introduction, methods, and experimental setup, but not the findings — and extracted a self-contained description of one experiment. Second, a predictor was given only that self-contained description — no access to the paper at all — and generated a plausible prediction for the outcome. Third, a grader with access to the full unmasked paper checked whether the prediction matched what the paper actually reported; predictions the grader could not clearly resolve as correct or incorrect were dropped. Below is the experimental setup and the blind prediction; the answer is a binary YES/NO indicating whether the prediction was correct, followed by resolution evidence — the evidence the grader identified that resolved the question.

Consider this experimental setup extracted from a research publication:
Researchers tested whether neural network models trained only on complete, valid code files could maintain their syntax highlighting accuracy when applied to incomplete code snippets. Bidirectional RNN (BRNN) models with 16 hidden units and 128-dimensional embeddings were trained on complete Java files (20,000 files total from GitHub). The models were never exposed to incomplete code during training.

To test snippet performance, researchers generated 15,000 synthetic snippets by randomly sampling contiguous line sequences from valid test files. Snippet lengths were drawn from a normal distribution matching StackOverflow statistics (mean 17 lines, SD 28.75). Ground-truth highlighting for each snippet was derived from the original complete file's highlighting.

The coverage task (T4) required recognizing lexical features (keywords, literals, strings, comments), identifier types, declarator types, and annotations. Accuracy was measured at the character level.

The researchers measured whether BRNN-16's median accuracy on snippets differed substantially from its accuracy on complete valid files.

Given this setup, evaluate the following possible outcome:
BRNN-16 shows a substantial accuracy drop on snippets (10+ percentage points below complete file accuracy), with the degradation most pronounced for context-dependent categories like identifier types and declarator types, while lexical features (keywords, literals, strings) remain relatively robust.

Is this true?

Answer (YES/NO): NO